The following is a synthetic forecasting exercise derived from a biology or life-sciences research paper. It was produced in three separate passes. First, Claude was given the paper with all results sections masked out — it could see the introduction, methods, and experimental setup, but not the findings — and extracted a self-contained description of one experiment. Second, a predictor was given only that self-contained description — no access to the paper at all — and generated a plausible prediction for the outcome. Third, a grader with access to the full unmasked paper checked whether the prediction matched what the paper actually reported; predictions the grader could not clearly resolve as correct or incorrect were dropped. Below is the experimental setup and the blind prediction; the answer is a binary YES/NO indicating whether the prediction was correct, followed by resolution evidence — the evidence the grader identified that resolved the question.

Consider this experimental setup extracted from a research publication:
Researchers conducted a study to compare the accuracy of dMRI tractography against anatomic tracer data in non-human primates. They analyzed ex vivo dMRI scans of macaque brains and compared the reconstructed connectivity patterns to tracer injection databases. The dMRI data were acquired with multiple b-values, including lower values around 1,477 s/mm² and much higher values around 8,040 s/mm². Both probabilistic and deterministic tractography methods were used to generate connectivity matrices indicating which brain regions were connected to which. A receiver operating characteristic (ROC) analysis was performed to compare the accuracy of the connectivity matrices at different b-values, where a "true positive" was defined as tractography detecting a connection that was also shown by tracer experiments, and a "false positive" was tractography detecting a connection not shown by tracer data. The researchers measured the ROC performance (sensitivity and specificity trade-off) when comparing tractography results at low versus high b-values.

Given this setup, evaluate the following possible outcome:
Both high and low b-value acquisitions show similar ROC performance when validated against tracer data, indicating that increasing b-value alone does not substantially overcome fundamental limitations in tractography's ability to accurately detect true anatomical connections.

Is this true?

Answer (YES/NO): YES